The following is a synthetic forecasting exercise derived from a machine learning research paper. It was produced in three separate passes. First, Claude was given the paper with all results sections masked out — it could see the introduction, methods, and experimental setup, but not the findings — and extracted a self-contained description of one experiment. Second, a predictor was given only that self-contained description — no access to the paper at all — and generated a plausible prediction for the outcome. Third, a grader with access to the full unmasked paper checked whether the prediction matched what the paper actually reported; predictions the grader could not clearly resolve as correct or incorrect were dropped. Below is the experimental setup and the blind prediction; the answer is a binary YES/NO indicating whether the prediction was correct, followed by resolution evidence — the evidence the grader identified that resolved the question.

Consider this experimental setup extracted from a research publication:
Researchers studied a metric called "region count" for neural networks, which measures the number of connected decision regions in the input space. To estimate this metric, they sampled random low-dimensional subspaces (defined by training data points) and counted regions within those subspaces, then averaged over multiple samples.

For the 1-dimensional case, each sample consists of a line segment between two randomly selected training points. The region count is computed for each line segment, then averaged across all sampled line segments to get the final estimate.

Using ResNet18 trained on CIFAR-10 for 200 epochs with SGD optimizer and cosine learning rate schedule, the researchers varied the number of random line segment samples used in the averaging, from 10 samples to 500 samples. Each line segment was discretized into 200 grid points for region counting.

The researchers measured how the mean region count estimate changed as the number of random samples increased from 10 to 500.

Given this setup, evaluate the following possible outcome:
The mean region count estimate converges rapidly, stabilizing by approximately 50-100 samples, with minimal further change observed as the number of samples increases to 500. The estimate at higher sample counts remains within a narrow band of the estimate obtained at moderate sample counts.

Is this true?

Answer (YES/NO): YES